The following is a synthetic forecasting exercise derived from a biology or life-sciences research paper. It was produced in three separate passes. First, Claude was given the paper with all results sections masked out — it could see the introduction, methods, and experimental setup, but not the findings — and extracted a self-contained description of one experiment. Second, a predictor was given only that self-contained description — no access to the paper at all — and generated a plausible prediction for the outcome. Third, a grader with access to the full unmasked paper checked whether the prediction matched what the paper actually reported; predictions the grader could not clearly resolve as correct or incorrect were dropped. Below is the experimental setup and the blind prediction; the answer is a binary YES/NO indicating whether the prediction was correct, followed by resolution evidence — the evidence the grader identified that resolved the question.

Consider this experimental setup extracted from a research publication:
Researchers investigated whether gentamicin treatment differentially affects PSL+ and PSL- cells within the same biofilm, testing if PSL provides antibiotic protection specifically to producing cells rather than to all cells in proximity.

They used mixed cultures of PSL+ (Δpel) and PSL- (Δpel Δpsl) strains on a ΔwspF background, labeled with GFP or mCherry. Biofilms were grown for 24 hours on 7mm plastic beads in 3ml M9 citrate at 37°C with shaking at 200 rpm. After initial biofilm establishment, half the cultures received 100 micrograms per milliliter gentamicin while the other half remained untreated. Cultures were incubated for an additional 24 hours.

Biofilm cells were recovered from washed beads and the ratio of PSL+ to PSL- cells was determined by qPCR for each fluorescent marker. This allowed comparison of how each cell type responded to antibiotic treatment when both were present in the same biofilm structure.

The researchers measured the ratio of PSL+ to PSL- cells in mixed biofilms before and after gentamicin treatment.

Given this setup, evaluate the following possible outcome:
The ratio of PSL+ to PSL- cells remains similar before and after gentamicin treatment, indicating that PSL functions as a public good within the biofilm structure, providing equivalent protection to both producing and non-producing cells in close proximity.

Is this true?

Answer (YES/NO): NO